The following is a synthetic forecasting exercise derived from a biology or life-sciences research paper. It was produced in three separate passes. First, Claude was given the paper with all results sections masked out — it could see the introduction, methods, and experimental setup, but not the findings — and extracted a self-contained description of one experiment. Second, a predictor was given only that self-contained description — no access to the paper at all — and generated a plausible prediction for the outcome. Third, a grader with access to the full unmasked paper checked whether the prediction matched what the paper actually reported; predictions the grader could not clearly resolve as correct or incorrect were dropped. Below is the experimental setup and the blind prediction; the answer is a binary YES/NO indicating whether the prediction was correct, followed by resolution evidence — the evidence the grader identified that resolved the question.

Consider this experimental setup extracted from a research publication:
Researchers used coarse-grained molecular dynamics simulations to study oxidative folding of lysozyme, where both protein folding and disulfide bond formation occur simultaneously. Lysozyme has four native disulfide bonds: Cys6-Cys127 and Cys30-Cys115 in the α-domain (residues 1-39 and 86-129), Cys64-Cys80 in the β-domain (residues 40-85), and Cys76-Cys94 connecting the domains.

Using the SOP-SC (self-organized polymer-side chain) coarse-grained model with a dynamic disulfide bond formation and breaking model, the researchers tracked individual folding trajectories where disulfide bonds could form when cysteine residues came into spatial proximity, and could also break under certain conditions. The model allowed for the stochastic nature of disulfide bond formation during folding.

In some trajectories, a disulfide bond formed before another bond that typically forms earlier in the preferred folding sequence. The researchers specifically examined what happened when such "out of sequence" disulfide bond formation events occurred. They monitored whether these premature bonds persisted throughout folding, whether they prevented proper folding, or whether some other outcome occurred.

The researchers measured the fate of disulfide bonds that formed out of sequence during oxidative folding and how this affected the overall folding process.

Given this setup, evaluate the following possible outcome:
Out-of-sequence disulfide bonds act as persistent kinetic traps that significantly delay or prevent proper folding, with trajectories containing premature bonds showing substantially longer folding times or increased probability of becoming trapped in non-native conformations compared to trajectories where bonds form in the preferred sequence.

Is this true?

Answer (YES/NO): NO